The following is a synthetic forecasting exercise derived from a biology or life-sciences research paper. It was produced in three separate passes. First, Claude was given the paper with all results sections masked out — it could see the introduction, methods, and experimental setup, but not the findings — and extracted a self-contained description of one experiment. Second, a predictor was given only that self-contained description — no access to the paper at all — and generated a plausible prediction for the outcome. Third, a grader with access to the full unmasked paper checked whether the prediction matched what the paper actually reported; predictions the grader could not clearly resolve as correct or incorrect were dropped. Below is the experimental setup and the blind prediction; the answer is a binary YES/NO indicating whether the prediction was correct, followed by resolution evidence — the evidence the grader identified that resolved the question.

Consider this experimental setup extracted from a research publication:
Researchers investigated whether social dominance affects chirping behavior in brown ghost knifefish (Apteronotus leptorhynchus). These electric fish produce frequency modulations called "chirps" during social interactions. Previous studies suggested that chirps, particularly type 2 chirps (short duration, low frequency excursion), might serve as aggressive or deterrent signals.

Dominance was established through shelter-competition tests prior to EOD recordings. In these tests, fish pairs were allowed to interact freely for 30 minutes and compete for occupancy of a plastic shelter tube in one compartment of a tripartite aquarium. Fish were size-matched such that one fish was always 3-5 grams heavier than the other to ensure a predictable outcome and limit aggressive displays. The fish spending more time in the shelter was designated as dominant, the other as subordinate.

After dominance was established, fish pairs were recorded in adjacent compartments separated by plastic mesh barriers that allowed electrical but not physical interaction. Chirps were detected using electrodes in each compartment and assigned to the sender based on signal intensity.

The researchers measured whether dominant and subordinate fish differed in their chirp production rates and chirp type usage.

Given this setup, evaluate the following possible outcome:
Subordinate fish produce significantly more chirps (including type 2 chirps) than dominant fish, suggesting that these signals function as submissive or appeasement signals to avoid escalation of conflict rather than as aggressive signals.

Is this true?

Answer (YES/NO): NO